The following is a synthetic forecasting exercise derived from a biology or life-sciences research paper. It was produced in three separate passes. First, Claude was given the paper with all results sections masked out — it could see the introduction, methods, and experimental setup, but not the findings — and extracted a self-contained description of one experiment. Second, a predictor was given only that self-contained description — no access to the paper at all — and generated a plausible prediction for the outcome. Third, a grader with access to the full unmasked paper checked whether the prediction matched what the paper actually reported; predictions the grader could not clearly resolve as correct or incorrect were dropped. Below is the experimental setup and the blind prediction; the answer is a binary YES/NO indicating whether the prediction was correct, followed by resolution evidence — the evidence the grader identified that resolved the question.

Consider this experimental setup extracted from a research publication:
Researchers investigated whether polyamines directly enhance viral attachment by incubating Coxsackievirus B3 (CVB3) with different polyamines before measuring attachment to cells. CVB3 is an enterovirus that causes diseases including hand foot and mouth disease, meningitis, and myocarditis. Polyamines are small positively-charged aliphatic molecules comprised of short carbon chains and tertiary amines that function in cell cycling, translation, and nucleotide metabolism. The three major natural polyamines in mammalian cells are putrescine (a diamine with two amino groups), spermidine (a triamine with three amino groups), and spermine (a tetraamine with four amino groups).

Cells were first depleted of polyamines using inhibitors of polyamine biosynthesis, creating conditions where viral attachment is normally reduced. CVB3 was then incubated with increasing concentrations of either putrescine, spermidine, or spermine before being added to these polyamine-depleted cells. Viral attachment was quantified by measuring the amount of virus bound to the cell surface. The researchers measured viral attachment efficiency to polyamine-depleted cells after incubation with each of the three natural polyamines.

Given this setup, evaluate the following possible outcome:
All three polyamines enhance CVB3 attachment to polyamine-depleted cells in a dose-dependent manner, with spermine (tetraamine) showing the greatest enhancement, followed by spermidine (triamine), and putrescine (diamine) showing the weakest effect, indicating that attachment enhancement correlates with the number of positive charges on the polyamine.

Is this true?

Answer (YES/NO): NO